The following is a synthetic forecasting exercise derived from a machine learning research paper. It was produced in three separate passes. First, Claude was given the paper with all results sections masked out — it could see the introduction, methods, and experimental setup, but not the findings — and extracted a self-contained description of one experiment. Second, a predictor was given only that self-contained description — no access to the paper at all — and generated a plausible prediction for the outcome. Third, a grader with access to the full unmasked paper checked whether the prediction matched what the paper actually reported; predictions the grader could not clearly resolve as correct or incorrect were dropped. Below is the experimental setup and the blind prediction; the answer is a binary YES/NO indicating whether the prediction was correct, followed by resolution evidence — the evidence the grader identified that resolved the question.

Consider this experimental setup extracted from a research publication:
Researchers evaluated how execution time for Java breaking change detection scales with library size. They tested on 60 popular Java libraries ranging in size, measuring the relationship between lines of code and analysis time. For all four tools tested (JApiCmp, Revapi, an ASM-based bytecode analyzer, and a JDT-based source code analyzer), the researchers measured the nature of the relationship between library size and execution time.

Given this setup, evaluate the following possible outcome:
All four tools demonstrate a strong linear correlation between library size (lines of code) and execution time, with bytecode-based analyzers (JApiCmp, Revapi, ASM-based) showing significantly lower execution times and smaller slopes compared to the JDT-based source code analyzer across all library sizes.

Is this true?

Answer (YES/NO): NO